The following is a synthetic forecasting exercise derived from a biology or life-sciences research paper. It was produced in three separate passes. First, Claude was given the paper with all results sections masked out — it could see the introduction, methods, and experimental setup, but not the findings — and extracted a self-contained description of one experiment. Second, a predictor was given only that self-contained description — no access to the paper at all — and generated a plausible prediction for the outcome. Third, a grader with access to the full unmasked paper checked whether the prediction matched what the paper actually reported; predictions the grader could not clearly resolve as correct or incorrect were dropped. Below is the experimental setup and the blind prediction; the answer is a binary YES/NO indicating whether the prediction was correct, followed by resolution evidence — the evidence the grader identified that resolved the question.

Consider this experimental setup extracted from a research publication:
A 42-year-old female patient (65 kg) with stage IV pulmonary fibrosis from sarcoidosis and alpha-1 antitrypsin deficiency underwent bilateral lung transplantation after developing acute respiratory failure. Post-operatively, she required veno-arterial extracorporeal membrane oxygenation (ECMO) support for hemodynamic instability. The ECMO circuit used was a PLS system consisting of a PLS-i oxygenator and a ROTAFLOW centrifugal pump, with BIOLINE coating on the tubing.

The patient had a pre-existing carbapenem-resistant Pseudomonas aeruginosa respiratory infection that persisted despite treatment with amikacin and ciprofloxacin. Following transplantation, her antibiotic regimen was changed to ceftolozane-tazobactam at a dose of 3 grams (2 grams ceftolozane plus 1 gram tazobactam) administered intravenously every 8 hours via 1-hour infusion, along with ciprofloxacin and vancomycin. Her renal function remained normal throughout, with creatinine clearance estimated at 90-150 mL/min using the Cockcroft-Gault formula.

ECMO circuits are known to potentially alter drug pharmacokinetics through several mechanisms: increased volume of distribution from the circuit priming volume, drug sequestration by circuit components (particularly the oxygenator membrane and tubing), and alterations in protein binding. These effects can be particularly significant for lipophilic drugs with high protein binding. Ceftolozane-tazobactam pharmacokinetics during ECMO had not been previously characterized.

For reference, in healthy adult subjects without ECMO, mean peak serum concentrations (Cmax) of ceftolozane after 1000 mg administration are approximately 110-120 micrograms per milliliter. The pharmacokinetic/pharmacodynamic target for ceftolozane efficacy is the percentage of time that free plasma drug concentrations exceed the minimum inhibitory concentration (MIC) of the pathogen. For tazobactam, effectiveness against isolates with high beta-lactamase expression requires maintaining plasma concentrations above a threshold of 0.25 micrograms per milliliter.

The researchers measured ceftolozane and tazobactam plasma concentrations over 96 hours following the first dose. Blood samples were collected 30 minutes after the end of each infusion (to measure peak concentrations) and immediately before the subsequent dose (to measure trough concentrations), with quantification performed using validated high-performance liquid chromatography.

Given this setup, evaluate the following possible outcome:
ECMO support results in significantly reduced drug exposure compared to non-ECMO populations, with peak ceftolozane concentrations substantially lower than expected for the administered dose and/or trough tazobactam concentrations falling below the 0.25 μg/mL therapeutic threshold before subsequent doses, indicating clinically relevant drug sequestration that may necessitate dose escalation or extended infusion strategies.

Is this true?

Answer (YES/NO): NO